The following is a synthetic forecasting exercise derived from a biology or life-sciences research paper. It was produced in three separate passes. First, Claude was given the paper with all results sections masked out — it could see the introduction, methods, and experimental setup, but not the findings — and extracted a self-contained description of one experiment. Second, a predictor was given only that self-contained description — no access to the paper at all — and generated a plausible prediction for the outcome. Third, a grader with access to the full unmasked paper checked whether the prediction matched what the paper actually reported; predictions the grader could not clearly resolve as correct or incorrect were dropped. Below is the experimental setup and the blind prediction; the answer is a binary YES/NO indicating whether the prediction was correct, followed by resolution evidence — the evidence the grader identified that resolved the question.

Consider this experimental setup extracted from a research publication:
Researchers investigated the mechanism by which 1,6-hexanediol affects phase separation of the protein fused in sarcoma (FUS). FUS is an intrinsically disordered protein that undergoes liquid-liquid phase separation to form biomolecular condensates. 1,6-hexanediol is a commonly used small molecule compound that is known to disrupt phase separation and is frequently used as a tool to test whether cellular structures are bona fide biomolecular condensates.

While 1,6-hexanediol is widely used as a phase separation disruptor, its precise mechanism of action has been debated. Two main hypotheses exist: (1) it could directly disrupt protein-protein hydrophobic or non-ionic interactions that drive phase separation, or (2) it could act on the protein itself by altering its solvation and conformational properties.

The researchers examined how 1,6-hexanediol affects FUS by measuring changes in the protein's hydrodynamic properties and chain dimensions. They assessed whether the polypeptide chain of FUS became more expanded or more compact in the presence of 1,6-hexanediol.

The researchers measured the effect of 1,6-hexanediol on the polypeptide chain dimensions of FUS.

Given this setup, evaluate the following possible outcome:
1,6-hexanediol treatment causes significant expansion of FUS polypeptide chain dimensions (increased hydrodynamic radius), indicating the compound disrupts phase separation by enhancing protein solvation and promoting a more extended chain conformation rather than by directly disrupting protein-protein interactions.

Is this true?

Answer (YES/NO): YES